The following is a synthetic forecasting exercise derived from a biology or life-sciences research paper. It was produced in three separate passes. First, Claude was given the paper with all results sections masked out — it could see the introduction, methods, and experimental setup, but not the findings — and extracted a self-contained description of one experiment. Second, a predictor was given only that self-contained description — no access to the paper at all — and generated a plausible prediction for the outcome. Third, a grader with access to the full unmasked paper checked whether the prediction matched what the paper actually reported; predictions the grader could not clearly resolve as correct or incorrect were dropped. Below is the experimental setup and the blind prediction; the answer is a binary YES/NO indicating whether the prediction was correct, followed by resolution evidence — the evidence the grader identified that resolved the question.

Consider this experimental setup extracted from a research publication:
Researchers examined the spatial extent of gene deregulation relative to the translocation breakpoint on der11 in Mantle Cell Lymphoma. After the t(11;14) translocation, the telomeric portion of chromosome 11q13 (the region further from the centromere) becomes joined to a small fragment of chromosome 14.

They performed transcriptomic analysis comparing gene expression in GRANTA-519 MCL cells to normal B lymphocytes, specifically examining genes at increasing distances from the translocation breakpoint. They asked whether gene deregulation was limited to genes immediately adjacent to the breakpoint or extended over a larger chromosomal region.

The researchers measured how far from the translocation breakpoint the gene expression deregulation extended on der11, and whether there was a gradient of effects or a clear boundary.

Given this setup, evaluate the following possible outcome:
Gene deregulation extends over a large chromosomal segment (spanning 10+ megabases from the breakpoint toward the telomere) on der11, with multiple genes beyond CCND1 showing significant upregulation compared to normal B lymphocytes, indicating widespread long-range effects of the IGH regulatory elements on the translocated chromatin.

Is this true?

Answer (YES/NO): NO